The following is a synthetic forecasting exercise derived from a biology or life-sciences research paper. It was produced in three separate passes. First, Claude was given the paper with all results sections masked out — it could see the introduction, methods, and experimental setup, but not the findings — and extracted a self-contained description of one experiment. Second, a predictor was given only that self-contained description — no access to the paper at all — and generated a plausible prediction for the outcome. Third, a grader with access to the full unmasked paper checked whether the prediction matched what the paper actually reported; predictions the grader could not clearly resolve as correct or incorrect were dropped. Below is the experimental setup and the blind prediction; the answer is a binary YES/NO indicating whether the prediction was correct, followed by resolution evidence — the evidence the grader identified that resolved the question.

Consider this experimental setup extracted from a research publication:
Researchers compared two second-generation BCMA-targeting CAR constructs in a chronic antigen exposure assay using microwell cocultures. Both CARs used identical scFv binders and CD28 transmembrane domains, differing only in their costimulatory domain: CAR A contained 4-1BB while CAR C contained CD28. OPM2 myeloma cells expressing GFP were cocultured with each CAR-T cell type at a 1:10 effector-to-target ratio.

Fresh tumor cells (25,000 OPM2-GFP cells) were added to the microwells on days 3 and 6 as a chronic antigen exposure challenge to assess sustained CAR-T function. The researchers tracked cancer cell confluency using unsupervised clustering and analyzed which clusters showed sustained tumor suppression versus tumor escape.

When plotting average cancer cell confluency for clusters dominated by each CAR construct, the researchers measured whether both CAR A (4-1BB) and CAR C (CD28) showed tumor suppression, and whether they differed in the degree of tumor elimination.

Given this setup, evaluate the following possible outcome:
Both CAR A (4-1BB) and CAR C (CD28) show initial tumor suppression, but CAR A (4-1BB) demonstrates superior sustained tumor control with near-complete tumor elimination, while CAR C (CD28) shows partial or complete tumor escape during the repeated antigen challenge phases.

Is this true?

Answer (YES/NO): NO